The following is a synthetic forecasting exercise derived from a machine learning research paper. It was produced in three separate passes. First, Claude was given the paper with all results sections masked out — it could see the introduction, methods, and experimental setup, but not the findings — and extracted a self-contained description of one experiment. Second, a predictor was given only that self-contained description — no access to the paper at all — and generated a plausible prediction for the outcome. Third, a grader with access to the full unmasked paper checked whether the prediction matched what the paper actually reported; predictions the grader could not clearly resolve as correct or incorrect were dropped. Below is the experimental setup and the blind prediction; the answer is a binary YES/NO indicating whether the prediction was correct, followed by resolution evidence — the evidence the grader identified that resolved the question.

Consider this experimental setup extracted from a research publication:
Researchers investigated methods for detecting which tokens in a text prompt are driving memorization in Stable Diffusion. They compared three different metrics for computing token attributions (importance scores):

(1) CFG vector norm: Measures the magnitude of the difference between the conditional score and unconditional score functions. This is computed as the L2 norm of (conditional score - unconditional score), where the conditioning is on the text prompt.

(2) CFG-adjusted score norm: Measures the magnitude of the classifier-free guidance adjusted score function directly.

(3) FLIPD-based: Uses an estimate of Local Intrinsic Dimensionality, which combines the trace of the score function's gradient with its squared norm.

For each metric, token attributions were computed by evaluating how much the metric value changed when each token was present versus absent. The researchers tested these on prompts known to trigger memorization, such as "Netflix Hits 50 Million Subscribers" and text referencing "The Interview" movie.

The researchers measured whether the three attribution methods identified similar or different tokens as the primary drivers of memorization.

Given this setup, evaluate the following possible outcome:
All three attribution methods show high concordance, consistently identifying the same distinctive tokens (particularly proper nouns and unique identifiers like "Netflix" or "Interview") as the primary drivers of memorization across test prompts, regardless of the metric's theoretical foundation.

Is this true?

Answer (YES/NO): YES